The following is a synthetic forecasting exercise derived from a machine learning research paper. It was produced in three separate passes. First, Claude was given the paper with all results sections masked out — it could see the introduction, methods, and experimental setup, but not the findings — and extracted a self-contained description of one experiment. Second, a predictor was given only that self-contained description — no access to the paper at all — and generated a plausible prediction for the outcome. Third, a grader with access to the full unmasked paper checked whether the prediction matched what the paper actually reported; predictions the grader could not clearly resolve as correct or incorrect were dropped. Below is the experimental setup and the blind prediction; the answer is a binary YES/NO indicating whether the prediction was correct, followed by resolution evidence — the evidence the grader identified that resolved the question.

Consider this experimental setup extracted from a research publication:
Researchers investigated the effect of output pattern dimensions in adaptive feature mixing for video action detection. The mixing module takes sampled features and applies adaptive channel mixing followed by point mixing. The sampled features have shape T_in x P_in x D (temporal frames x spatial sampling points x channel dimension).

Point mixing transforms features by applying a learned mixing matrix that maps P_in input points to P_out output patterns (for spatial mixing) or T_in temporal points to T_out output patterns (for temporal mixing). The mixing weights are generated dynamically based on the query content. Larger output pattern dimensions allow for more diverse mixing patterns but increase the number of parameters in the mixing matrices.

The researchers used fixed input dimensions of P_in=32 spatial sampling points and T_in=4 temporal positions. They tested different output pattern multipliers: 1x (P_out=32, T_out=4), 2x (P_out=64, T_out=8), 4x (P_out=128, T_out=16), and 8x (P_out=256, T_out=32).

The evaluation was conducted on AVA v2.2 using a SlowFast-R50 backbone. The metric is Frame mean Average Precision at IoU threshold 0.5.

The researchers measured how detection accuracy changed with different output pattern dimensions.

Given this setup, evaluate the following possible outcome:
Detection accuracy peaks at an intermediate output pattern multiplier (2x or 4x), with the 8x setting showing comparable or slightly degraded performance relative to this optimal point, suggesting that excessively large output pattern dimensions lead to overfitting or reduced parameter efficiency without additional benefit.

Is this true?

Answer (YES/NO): YES